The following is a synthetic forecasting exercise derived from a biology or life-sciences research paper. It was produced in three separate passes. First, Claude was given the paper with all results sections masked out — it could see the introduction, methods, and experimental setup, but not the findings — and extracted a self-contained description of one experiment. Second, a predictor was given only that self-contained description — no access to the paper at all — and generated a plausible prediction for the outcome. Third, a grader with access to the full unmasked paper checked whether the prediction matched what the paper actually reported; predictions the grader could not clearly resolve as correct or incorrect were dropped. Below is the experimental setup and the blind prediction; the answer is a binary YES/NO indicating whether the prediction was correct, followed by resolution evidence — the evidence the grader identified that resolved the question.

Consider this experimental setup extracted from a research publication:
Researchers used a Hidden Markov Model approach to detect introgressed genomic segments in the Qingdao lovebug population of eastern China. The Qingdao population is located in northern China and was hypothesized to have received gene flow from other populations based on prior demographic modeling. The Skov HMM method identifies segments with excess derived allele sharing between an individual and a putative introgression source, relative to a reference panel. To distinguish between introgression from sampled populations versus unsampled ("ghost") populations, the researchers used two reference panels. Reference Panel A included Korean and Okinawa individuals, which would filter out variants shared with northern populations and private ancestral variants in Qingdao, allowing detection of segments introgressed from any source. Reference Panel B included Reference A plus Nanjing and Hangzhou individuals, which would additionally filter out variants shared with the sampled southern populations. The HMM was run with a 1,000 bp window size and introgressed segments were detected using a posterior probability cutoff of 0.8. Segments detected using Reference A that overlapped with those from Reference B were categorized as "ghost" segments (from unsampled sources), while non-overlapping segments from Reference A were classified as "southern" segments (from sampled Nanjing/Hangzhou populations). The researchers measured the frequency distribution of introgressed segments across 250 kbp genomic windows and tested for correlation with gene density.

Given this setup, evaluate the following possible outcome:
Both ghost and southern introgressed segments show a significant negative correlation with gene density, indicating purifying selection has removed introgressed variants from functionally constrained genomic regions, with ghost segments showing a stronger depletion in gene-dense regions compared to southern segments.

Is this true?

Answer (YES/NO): NO